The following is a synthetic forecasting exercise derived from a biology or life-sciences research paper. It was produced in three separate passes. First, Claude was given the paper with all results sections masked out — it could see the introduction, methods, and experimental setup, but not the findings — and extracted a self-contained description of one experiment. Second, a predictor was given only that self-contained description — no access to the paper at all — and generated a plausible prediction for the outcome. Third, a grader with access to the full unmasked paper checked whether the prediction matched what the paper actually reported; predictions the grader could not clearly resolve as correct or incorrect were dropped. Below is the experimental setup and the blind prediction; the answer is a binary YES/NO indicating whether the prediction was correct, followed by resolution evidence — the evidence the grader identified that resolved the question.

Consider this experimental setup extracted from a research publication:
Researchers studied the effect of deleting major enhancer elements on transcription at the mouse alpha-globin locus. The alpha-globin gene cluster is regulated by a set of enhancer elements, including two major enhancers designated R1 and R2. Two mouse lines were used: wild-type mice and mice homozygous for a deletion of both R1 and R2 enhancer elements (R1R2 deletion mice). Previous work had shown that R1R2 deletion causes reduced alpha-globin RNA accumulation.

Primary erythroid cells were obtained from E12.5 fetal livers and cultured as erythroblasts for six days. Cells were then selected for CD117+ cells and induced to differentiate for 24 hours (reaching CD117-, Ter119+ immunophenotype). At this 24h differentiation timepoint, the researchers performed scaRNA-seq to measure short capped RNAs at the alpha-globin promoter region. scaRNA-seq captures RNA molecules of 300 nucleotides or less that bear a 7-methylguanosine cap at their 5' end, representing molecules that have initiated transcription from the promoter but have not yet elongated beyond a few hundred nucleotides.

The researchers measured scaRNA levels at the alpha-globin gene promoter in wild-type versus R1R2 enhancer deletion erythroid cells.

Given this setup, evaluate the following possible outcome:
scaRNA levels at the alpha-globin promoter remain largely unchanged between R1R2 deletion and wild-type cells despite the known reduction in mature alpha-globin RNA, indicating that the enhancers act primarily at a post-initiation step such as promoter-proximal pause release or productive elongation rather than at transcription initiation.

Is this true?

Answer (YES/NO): NO